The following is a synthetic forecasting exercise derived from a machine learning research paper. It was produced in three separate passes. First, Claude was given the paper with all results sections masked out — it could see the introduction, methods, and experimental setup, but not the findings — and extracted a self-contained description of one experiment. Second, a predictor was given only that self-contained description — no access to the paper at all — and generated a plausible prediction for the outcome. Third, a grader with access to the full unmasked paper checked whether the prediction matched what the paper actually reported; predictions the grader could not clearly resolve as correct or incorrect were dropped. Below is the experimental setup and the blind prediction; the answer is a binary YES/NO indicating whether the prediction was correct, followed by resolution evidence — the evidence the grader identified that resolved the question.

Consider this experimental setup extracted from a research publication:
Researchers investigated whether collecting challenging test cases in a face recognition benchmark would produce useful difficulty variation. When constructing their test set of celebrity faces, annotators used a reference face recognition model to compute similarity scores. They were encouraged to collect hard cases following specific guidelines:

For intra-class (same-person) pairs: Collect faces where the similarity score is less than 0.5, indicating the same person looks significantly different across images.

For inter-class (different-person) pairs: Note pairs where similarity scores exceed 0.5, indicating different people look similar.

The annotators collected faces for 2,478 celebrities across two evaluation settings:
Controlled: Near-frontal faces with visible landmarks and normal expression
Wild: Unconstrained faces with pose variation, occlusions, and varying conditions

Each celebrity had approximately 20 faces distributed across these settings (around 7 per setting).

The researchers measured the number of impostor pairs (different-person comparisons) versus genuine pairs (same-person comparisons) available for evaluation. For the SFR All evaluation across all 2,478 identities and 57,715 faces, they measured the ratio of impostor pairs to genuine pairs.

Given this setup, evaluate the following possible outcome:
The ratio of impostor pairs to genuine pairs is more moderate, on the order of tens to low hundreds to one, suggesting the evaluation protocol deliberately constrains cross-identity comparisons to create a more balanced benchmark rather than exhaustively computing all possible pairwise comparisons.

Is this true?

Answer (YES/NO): NO